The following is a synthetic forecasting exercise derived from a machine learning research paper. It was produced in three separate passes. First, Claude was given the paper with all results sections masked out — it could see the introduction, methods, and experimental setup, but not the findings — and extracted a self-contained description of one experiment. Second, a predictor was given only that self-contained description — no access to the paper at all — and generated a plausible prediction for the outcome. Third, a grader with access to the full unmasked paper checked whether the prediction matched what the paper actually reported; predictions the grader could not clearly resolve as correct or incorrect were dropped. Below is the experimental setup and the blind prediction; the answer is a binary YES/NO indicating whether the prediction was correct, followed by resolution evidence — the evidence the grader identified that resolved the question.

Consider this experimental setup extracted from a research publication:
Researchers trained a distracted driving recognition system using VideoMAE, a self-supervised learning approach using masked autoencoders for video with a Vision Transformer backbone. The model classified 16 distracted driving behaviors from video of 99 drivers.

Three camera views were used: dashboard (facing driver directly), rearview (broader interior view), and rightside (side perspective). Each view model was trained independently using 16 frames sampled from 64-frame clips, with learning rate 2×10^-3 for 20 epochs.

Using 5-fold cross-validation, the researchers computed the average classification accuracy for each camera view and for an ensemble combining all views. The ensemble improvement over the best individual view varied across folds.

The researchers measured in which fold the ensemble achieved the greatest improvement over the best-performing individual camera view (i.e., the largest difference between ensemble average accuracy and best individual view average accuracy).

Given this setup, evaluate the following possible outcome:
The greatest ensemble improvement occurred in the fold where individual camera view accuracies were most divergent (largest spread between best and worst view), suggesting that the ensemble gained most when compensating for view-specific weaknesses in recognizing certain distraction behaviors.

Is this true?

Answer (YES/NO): NO